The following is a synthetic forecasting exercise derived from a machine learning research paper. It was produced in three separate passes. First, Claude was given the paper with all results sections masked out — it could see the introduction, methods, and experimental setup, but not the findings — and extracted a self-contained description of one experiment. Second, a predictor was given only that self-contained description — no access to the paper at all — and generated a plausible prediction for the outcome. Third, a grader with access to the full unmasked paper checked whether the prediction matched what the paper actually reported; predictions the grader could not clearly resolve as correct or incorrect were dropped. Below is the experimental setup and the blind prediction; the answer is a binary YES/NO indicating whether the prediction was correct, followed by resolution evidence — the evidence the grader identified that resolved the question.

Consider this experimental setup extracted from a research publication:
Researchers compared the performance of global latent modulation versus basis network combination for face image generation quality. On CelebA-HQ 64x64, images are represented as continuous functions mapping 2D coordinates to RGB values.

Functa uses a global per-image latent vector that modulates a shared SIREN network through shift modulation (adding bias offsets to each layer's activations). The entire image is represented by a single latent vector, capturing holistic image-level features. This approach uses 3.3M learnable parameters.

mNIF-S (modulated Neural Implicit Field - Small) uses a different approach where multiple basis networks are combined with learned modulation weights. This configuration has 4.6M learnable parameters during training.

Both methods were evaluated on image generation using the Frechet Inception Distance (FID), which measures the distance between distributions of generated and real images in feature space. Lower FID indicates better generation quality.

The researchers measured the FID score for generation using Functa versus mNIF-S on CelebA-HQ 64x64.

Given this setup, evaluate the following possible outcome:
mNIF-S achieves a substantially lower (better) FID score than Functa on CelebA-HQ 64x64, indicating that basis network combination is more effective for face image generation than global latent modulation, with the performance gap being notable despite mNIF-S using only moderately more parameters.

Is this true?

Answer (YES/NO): YES